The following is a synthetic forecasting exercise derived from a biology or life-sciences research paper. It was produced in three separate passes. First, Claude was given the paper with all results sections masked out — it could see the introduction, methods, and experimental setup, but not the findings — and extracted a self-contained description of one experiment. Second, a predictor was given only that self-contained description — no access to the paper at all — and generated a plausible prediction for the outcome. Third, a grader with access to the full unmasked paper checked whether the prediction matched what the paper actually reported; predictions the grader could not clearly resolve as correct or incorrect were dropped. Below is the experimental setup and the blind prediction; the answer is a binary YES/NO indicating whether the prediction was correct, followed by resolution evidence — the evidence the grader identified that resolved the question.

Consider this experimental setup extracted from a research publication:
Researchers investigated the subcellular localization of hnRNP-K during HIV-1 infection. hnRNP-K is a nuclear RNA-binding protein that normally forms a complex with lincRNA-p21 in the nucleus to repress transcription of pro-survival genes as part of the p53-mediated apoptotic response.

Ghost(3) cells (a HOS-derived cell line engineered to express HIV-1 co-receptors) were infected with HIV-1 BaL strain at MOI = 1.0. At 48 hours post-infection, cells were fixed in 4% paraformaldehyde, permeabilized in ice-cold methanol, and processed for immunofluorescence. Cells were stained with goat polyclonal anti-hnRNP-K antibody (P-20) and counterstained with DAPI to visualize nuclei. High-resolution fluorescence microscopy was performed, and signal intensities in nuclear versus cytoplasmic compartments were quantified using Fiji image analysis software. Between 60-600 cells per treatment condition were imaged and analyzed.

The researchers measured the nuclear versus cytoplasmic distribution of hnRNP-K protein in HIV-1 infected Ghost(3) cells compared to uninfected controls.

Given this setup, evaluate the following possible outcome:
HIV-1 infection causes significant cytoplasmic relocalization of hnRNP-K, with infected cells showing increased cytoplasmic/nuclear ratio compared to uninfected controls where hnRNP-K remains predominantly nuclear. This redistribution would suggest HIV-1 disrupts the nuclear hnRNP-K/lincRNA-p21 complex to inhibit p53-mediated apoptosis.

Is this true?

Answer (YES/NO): NO